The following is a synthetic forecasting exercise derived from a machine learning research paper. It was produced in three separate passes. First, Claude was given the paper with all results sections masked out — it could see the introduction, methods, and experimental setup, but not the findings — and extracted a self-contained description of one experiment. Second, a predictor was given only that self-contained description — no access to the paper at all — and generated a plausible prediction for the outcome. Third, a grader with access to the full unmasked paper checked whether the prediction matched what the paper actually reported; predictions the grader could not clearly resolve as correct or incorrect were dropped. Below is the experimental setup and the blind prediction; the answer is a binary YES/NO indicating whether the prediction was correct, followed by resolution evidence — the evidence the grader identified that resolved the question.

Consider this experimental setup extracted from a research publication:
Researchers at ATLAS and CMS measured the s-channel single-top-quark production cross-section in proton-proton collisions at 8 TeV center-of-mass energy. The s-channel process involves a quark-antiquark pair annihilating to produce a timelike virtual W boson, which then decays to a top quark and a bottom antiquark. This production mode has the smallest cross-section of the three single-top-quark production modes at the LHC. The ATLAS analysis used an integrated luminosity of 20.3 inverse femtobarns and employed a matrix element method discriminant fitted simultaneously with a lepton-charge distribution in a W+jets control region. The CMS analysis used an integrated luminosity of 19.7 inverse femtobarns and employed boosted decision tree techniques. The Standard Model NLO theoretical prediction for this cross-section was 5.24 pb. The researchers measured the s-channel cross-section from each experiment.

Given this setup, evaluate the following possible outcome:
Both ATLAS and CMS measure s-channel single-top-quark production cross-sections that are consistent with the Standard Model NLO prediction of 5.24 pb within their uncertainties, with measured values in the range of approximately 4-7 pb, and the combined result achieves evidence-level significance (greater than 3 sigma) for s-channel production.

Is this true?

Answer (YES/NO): NO